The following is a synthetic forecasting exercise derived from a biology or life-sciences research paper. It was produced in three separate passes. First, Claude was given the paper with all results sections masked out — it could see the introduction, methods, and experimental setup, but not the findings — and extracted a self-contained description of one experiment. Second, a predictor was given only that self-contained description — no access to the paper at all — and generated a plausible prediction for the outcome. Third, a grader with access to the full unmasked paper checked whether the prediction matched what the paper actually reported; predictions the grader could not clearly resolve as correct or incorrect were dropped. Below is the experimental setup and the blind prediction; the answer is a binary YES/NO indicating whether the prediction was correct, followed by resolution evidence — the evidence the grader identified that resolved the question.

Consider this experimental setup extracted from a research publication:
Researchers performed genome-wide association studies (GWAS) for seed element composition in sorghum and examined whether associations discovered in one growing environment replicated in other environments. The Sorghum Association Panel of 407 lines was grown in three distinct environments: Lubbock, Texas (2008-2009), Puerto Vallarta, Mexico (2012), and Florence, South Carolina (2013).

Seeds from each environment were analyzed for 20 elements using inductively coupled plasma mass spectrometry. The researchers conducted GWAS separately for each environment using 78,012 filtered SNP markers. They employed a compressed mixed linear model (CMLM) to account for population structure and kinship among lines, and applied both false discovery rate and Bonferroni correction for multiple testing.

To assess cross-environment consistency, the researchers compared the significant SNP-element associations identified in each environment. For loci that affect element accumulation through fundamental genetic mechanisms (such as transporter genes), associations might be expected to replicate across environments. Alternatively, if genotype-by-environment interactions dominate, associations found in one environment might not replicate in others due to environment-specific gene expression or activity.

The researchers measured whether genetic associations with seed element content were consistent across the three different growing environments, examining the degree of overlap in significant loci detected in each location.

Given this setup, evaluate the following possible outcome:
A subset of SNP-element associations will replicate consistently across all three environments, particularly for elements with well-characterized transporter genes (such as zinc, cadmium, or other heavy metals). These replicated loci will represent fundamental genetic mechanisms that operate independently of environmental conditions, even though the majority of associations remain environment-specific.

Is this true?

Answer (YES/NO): NO